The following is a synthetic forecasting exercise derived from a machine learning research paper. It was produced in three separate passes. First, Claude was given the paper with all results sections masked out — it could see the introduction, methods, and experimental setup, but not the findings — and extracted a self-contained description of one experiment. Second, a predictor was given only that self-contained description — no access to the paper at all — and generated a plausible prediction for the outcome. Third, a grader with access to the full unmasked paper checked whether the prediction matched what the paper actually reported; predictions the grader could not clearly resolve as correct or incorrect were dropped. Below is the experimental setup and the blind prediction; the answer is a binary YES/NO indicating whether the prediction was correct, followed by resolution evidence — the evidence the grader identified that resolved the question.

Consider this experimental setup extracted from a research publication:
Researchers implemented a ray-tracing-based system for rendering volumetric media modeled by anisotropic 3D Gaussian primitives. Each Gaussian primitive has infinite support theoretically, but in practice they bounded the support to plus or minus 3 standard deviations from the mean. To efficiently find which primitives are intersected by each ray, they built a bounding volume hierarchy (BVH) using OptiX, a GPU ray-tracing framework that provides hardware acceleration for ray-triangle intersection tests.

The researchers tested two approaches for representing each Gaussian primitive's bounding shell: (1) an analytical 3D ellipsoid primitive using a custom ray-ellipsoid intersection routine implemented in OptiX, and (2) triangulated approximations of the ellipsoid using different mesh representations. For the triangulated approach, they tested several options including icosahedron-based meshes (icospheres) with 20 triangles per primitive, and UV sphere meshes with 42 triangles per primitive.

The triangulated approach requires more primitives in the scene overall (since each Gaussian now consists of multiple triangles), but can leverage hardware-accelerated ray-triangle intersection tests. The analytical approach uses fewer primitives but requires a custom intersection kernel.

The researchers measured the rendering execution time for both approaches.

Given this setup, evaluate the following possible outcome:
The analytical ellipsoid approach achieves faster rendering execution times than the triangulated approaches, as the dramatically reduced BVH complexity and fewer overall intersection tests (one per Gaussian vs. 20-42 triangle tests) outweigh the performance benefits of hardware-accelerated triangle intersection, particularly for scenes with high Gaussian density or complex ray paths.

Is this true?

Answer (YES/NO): NO